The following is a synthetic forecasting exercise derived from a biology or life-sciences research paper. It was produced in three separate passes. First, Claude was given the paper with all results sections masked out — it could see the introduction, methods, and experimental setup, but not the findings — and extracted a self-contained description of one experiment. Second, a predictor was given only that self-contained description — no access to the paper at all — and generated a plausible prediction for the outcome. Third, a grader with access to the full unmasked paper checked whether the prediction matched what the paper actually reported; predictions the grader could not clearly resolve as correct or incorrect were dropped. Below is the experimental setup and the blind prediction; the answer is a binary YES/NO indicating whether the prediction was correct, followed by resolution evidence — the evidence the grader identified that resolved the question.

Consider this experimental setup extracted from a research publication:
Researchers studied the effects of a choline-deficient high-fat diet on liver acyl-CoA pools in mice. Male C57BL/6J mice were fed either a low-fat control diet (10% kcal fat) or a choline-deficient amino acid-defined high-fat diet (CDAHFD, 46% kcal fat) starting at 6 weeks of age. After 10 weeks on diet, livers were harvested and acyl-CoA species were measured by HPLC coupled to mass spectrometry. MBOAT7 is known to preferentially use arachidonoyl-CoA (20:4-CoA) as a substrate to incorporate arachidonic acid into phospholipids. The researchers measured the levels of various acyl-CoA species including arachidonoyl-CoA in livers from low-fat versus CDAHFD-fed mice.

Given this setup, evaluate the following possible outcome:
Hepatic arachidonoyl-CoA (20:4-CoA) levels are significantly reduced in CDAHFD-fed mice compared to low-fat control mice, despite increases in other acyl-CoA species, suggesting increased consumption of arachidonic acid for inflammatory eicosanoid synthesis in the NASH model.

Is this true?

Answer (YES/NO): NO